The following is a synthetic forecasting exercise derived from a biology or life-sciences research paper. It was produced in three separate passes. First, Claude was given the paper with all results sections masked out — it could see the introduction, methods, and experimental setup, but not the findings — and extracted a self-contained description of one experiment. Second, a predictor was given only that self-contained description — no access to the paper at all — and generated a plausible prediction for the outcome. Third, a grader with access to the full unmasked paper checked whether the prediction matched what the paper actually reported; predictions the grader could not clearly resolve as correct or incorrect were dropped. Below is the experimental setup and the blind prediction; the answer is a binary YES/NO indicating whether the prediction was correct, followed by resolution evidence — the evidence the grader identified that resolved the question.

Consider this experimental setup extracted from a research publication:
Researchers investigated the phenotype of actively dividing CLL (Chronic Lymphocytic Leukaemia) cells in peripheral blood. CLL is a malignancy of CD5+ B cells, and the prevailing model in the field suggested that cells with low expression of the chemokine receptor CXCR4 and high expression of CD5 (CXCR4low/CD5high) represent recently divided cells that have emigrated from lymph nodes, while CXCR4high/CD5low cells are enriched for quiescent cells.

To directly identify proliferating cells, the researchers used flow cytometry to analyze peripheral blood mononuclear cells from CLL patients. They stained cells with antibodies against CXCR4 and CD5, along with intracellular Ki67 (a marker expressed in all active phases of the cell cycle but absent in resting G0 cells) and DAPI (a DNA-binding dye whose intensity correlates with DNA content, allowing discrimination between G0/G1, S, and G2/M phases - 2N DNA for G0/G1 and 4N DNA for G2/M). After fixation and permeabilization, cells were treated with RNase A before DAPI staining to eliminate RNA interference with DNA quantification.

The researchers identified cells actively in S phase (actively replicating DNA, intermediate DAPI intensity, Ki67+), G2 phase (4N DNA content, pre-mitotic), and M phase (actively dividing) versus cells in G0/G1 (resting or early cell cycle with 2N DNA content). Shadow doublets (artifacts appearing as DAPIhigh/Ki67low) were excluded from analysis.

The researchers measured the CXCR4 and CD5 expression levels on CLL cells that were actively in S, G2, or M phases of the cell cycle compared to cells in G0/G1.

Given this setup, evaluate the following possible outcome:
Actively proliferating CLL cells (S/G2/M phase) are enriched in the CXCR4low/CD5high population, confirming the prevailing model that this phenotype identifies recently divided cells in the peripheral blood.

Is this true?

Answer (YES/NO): NO